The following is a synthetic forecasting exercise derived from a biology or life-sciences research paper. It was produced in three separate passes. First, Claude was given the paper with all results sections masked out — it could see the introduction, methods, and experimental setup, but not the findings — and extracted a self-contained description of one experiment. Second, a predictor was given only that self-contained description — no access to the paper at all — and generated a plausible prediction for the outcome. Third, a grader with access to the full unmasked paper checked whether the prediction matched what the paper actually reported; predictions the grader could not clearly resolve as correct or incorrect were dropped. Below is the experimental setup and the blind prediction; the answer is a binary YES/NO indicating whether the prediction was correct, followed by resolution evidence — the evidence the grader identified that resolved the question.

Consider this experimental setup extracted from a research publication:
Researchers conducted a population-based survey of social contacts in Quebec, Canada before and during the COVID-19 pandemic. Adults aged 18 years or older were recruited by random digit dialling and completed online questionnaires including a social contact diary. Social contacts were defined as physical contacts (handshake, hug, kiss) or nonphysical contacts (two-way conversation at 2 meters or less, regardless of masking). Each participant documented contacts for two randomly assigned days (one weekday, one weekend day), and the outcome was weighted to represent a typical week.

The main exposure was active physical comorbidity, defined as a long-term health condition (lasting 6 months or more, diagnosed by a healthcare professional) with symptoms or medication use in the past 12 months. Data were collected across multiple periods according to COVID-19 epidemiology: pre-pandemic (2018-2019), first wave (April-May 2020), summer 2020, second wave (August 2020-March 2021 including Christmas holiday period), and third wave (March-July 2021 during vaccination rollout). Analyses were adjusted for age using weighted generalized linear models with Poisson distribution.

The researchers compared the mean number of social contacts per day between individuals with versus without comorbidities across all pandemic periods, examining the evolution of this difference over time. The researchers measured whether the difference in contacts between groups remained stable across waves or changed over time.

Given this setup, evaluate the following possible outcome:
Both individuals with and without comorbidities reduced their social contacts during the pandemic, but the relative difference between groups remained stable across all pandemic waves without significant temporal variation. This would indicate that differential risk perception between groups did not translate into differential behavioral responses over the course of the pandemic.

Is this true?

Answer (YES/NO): NO